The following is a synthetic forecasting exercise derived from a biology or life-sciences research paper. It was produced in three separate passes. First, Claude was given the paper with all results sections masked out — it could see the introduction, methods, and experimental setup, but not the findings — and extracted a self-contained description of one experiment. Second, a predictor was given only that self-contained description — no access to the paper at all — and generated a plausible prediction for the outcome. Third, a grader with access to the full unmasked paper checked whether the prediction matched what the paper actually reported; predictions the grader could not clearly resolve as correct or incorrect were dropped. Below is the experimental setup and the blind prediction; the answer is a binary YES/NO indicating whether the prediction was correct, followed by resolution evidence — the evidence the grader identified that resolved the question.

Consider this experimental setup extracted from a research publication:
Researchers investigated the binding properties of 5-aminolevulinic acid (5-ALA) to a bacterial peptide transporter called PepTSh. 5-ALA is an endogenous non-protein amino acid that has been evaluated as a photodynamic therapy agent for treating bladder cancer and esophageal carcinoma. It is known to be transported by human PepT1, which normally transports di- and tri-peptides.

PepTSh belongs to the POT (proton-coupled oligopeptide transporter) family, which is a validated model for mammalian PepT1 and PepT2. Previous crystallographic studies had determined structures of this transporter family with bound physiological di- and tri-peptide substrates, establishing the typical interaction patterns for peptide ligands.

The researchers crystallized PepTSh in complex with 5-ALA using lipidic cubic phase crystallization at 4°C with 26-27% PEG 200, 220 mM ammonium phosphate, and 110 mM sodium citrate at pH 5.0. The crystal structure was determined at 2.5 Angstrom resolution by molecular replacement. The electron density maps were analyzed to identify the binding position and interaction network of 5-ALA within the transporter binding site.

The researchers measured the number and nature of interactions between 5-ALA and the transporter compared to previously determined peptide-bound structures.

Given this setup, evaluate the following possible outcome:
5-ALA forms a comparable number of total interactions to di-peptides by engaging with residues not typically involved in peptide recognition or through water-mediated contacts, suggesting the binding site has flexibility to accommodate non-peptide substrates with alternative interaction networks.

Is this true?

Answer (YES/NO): NO